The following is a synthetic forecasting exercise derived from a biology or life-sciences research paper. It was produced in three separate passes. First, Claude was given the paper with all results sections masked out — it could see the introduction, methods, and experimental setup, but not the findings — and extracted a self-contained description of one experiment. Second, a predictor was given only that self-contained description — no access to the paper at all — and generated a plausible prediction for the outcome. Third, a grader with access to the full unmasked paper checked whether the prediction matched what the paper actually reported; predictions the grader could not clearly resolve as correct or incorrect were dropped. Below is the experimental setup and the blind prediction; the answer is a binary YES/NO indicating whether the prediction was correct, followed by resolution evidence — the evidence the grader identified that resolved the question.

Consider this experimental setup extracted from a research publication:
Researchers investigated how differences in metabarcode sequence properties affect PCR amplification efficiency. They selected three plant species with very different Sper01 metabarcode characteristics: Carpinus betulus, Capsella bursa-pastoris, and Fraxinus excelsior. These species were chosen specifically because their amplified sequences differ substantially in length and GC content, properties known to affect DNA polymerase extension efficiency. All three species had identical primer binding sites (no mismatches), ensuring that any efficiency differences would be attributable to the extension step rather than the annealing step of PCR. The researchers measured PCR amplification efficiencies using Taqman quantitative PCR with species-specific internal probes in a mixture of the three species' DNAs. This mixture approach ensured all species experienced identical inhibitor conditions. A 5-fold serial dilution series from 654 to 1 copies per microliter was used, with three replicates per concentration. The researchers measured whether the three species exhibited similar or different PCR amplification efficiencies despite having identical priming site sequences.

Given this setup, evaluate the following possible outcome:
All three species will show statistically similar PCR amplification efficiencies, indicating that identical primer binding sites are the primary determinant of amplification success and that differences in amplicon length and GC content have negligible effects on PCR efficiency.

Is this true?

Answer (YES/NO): NO